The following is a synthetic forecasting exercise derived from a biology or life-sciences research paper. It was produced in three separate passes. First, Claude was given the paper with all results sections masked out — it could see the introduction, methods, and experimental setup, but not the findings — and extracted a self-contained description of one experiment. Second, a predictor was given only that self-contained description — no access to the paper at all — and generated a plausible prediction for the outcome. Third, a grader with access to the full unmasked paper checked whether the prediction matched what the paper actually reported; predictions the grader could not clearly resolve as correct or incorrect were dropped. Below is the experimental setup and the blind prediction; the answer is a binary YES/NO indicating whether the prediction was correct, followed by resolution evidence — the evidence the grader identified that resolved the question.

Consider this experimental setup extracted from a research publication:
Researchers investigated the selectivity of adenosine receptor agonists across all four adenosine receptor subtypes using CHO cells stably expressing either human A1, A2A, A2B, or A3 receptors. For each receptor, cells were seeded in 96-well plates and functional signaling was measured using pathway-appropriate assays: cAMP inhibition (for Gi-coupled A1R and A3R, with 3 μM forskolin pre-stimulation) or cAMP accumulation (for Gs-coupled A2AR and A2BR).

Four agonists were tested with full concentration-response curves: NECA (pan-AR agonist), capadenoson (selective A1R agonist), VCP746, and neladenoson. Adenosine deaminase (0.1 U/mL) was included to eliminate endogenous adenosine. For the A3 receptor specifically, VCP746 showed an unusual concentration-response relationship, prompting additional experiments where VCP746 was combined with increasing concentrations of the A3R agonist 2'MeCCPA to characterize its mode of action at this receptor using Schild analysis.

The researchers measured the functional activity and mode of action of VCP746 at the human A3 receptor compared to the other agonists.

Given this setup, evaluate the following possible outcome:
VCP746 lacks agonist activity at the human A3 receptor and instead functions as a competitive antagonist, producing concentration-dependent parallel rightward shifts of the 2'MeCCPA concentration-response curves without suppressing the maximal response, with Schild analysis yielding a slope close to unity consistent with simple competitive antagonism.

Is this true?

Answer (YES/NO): NO